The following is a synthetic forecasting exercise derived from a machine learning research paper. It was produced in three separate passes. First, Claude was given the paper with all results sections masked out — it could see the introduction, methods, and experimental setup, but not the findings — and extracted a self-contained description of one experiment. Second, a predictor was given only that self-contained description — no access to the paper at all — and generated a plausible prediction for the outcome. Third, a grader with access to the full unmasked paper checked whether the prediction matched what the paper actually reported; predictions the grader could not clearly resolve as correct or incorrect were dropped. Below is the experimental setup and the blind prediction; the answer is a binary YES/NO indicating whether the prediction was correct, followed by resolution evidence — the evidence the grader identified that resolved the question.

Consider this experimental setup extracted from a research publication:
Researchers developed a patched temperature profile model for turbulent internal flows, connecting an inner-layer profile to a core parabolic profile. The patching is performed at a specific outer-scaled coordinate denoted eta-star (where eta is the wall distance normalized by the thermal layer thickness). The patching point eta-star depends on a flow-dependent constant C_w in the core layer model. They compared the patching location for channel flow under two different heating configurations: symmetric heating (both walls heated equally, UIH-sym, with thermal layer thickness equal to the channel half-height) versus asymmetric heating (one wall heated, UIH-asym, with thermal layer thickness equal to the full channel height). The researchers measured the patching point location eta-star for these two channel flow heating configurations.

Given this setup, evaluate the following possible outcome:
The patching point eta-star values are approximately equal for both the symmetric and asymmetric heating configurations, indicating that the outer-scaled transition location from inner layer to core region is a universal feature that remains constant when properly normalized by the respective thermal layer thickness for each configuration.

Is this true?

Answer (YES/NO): NO